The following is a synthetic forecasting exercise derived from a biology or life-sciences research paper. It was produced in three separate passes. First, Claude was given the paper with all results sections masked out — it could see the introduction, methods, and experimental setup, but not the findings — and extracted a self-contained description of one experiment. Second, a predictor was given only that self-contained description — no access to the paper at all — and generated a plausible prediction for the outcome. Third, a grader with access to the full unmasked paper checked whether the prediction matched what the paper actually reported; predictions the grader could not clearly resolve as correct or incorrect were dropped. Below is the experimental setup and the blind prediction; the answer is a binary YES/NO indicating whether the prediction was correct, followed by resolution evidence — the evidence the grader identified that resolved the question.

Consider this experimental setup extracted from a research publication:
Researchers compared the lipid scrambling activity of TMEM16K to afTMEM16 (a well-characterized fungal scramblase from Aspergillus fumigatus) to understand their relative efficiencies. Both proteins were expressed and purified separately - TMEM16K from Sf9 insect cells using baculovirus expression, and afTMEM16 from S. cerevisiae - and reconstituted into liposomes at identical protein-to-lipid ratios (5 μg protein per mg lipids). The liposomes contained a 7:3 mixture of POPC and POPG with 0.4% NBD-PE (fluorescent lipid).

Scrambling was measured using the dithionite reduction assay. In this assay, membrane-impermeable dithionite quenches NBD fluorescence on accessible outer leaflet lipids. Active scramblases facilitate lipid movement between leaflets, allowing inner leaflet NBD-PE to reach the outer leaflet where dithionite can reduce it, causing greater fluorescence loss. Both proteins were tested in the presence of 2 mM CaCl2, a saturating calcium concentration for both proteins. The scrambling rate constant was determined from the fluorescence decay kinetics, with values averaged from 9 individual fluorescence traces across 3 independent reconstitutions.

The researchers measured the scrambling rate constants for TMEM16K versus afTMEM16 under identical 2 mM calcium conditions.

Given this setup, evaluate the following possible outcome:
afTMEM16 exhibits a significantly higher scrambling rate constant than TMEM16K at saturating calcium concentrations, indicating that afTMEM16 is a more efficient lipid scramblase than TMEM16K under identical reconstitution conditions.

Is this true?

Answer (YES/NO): YES